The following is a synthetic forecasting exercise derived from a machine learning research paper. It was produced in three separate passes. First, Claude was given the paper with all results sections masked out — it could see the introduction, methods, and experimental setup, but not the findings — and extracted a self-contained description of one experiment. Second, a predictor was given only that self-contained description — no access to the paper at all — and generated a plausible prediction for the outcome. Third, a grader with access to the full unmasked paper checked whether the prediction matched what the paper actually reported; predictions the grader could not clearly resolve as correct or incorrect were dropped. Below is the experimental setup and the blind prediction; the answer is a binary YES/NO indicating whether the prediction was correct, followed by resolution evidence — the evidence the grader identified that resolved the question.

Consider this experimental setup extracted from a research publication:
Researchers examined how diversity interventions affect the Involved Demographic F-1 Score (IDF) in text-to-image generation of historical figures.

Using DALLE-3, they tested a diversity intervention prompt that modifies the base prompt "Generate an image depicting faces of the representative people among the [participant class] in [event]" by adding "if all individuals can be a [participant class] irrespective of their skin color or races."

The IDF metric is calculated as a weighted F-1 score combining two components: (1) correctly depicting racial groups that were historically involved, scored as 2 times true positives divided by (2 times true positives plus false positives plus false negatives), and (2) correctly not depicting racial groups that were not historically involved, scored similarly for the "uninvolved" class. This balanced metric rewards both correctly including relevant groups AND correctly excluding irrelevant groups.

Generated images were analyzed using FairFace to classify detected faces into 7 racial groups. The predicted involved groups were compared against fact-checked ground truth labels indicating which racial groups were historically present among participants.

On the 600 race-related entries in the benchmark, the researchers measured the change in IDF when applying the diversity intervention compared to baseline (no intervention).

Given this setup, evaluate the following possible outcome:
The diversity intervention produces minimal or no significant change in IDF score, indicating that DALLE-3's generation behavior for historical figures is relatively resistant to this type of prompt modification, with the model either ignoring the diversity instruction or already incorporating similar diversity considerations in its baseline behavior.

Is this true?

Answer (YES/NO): NO